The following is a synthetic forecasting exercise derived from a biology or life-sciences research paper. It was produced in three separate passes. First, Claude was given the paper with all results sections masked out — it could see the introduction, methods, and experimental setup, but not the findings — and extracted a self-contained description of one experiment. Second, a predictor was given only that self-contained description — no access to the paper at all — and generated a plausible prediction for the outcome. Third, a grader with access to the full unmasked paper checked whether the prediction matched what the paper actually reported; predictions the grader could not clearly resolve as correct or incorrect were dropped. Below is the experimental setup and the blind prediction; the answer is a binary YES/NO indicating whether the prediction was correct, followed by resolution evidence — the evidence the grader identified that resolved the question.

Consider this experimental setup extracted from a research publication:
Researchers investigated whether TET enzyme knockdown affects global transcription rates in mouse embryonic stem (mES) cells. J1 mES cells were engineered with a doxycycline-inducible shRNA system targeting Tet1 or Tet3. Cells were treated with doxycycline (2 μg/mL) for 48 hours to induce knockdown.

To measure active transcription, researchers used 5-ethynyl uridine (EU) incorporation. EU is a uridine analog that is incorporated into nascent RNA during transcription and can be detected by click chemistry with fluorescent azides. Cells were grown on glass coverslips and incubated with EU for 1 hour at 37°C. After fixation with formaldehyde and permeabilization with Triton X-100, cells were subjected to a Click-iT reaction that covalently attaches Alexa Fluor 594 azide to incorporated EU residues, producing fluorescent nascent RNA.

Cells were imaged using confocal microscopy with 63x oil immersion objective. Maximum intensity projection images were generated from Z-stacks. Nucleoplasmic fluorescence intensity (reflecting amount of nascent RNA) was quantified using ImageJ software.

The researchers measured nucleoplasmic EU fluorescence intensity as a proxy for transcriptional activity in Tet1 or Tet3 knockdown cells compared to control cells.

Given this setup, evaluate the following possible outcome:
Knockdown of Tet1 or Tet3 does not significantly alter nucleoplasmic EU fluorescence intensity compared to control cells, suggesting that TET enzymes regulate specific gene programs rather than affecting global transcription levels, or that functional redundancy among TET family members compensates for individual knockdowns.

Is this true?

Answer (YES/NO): YES